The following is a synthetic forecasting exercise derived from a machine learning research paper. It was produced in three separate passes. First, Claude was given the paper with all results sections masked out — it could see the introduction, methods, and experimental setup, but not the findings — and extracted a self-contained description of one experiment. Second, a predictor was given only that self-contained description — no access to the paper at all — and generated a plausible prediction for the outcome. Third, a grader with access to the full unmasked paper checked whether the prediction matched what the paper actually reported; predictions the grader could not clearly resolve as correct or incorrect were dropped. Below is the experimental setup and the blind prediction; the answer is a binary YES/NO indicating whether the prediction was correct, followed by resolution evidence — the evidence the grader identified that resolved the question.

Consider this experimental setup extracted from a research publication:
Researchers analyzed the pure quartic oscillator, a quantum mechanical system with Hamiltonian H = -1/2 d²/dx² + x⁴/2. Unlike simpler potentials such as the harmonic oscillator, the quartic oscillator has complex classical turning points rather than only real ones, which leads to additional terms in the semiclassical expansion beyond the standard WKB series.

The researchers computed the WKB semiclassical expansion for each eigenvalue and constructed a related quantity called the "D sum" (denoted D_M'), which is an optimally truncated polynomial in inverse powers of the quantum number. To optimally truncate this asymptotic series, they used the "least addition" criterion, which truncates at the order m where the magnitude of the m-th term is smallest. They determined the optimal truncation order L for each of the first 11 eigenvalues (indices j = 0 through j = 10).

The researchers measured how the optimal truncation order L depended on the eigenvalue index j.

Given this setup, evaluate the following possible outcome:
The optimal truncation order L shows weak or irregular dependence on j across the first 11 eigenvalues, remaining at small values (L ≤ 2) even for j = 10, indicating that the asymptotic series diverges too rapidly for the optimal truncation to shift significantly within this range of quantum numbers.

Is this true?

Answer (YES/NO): NO